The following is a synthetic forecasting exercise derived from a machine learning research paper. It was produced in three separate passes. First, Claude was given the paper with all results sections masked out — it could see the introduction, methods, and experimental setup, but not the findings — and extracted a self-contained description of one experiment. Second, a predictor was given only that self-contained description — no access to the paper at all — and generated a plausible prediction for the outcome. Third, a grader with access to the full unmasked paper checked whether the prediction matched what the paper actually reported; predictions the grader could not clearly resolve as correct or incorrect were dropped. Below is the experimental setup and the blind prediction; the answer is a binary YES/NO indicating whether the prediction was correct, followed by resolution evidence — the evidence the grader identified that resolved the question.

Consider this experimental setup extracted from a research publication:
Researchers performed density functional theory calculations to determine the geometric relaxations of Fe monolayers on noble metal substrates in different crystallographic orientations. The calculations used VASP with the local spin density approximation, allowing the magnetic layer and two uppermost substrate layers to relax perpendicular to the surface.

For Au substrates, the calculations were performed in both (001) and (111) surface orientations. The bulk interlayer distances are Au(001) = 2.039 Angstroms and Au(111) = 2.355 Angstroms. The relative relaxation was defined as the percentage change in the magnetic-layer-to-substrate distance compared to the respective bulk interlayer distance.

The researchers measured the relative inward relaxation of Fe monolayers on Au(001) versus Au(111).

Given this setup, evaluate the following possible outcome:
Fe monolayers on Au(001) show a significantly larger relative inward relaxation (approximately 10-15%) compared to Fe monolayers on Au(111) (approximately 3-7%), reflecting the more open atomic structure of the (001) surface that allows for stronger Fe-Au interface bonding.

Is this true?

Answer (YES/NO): NO